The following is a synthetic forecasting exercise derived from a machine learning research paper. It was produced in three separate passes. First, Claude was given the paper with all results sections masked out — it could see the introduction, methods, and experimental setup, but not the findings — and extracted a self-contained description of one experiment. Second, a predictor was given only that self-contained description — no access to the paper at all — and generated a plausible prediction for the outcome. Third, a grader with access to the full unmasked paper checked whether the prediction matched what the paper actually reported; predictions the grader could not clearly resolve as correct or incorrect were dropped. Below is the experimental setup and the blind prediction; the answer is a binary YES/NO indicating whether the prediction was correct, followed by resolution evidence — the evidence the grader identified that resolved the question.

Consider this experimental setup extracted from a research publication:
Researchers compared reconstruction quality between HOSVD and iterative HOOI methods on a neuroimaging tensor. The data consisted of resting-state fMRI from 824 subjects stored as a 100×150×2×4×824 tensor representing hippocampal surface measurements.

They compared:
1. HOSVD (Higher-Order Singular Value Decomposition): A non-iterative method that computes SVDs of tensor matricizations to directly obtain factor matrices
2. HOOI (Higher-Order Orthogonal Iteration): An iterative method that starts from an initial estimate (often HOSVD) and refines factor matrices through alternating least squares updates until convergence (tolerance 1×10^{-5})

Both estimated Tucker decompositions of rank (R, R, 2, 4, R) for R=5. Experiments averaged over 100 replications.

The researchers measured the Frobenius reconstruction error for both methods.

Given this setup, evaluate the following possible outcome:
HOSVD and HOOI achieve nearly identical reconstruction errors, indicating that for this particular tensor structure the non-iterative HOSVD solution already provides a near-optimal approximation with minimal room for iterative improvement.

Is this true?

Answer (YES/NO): NO